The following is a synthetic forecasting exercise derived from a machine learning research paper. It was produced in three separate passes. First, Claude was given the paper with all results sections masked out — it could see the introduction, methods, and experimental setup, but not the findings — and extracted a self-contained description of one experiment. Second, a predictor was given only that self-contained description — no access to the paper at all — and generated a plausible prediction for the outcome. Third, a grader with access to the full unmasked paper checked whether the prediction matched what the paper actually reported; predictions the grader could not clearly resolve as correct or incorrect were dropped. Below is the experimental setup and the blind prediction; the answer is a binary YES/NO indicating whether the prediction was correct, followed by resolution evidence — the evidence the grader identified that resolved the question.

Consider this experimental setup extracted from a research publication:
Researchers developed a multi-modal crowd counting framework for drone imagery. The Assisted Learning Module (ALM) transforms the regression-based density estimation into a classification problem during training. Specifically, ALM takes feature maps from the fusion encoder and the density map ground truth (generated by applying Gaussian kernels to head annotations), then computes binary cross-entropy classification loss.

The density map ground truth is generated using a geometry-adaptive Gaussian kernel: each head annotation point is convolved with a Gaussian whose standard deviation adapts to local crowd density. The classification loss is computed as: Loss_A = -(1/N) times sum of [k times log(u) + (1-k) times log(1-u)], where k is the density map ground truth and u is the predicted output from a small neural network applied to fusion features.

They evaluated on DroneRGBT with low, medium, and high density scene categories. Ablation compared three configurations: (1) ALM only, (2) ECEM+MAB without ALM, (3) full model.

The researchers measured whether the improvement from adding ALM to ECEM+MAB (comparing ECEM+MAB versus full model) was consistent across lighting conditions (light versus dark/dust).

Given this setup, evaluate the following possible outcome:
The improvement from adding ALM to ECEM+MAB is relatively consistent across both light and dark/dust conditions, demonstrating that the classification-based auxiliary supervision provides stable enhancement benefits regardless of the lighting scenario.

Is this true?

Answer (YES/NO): NO